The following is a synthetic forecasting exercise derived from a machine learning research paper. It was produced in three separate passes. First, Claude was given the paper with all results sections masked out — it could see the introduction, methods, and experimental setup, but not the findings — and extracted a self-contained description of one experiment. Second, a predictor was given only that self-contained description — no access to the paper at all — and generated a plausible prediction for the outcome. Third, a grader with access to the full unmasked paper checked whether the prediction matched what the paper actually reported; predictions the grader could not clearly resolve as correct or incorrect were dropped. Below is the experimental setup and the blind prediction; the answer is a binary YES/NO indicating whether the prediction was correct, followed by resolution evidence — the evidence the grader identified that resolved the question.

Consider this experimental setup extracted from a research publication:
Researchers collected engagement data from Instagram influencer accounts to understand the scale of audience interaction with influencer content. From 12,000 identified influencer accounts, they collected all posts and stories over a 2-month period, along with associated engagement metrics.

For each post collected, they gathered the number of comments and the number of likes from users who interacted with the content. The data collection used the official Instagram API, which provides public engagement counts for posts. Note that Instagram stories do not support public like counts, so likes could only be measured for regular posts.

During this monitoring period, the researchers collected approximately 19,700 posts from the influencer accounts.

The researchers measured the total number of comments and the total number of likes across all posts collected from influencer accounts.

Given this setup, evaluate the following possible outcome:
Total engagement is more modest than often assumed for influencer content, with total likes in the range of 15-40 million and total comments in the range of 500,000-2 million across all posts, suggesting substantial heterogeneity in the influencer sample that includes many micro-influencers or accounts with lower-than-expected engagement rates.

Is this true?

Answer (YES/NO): NO